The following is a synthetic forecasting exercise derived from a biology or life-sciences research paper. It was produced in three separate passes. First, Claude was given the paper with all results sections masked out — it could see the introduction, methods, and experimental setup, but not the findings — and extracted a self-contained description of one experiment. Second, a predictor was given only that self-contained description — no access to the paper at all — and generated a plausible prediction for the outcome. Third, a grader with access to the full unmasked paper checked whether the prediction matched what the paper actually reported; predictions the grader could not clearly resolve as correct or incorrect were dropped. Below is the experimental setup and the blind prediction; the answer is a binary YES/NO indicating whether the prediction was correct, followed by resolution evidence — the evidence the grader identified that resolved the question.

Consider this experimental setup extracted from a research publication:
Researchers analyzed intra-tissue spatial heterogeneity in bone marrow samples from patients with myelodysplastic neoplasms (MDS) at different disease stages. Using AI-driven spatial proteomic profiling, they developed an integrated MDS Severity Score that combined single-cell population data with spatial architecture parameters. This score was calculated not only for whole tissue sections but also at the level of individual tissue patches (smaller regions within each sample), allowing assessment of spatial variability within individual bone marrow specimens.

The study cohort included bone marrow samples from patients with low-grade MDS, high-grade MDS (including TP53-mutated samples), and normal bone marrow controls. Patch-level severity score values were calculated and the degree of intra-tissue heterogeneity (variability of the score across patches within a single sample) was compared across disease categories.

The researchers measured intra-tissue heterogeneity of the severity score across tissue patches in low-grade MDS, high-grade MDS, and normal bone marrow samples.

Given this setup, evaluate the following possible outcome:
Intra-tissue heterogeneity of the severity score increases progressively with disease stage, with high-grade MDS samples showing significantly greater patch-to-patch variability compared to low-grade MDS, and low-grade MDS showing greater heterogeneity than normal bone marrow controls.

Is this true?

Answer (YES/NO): NO